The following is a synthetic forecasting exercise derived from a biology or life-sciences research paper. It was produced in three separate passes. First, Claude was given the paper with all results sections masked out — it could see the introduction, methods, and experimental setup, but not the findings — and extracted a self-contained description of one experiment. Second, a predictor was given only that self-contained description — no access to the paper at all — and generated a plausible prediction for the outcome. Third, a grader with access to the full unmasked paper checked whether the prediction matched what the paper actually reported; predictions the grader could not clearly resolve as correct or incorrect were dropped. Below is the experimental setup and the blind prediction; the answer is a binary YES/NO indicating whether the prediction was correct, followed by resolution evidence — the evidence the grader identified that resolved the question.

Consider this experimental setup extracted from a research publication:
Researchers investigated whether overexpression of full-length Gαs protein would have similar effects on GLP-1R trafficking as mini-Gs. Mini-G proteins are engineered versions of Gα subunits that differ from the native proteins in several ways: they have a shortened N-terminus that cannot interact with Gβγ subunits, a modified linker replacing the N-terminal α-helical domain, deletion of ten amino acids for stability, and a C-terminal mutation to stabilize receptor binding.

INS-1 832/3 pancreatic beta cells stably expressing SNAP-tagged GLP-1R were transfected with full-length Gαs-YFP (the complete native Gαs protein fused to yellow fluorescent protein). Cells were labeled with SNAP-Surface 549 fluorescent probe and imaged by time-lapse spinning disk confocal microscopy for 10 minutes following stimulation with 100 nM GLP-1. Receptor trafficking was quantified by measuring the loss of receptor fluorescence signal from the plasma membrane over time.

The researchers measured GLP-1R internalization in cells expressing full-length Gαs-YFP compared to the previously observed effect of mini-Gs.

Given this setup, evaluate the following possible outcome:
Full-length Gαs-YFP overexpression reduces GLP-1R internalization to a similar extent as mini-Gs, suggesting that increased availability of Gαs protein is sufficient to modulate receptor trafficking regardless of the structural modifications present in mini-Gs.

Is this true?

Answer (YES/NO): NO